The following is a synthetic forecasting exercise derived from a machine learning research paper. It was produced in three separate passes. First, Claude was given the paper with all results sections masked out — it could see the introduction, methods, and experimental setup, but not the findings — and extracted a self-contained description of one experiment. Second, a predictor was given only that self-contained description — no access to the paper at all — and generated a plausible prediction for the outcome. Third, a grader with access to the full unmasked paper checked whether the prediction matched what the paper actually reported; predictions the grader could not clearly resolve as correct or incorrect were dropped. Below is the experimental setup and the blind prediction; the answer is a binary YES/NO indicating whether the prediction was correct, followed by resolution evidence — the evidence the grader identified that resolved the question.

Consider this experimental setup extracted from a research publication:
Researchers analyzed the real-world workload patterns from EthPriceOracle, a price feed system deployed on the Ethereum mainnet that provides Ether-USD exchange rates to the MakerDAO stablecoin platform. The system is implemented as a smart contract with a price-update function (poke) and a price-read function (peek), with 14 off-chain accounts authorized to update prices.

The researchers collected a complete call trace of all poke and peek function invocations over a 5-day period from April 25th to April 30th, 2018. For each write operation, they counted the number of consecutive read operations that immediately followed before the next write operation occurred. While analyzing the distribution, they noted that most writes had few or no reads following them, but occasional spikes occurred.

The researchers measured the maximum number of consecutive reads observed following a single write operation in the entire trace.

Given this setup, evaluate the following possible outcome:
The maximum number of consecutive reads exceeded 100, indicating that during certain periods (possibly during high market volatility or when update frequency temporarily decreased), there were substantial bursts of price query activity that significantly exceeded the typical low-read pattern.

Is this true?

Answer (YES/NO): NO